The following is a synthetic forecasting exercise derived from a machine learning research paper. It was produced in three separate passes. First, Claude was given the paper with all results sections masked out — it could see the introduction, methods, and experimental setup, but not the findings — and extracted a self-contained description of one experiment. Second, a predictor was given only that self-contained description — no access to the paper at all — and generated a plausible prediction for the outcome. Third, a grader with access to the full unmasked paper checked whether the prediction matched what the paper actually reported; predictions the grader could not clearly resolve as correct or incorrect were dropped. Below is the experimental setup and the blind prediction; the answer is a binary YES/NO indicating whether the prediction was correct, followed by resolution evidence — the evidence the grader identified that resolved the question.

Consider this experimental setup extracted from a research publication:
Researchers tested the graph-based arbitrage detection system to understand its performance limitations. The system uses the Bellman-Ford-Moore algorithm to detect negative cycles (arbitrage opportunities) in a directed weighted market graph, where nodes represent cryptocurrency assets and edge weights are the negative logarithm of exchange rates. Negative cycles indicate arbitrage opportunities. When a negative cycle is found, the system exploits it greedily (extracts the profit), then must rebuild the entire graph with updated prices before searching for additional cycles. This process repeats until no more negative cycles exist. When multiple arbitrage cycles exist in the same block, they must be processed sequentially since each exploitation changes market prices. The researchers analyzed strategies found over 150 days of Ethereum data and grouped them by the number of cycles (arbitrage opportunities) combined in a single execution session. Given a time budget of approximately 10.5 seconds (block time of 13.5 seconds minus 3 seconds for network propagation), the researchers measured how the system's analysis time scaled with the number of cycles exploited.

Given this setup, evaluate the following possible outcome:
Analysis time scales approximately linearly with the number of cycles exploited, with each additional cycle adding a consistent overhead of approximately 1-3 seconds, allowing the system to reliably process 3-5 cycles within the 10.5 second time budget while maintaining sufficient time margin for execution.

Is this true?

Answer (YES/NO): NO